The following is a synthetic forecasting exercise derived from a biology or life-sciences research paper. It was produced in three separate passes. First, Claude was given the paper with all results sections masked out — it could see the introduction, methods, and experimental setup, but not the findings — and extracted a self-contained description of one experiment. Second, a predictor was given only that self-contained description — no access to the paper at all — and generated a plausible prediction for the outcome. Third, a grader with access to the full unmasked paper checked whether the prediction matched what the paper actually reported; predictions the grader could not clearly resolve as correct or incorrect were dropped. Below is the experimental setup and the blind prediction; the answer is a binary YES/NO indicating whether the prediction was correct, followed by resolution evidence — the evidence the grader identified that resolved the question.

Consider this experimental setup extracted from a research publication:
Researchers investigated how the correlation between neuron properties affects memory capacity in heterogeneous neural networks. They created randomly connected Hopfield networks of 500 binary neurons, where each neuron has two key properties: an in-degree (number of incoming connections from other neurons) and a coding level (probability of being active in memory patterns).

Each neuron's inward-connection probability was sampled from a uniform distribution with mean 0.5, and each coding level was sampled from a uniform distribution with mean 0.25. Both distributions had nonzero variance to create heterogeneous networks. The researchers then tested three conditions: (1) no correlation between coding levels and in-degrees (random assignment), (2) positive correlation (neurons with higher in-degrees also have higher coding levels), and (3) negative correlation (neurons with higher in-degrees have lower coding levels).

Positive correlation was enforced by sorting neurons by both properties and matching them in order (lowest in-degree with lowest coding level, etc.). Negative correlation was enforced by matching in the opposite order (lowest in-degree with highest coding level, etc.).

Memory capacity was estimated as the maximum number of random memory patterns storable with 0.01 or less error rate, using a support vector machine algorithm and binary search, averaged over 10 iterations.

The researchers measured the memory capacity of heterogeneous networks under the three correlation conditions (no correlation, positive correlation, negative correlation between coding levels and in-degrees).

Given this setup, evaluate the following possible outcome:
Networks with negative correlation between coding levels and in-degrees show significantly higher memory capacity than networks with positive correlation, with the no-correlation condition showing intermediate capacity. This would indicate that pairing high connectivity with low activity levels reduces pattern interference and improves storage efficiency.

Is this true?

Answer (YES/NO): NO